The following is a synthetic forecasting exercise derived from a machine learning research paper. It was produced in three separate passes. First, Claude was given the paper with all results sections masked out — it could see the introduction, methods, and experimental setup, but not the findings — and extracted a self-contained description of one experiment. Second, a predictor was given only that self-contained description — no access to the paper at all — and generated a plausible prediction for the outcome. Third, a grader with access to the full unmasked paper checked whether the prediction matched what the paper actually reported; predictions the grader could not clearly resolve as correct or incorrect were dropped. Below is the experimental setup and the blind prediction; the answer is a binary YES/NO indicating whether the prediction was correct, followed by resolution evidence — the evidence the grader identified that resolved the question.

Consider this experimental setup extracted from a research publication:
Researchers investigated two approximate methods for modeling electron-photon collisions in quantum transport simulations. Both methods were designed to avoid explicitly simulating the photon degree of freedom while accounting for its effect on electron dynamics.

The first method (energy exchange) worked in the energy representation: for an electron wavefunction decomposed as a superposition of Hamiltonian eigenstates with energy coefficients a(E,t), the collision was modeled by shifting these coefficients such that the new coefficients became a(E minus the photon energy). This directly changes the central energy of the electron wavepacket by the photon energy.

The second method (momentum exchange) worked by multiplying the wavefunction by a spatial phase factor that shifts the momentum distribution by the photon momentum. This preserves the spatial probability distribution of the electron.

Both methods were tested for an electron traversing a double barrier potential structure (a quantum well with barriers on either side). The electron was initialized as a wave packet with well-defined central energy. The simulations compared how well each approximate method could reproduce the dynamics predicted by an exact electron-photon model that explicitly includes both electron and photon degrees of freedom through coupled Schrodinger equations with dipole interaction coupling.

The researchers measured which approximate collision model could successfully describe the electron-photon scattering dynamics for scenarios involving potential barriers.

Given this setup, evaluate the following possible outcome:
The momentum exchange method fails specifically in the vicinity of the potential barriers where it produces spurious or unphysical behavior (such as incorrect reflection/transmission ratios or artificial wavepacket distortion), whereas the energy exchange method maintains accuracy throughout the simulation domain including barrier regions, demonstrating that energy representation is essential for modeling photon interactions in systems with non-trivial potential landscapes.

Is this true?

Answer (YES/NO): NO